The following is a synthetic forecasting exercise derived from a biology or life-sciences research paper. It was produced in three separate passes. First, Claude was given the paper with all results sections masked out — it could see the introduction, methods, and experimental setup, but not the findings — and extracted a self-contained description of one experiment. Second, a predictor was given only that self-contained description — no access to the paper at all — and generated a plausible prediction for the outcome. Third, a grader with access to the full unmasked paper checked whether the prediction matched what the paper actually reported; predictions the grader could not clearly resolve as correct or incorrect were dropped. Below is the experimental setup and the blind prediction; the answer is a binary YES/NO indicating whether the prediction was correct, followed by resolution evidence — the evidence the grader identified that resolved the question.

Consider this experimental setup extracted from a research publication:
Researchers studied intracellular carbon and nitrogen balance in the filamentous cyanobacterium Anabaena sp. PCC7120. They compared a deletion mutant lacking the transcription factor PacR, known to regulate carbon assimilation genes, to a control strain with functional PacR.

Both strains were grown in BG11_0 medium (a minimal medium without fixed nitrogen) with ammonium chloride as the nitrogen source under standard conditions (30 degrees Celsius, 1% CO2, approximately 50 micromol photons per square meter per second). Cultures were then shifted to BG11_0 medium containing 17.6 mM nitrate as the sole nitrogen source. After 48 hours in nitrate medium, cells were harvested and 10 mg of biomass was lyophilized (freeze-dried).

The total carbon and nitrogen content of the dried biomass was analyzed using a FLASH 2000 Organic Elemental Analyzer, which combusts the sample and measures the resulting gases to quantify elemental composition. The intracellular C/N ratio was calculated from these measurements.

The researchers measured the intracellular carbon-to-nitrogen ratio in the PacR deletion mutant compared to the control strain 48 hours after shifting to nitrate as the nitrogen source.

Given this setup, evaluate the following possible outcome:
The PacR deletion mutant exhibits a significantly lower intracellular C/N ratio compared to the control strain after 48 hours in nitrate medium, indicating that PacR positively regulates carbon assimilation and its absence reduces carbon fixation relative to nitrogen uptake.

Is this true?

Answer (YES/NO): NO